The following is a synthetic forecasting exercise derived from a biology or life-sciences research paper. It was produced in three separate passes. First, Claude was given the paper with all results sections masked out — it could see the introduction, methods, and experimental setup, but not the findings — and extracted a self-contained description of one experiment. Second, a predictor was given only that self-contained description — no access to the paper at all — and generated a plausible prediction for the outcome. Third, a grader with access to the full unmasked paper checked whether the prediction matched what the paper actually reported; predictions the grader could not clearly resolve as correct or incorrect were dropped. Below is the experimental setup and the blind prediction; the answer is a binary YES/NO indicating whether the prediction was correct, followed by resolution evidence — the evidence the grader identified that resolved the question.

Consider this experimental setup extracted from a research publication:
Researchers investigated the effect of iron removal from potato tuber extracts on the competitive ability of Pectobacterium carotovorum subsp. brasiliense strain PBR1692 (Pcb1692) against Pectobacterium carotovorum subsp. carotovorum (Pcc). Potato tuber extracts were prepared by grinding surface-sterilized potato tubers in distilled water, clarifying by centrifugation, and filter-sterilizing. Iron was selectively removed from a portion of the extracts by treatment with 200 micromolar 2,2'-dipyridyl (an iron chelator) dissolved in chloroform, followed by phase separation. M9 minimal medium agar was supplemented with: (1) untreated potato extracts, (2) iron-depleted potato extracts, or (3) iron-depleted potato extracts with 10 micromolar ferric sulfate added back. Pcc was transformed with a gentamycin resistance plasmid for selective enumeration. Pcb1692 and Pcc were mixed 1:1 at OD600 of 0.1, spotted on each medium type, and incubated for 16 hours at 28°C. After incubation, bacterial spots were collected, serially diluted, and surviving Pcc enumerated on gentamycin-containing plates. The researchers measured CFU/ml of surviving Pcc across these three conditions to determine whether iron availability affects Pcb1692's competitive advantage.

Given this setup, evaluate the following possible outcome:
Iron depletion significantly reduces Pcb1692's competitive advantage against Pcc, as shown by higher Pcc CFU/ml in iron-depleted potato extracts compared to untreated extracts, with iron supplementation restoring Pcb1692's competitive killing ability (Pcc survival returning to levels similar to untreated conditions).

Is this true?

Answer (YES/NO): YES